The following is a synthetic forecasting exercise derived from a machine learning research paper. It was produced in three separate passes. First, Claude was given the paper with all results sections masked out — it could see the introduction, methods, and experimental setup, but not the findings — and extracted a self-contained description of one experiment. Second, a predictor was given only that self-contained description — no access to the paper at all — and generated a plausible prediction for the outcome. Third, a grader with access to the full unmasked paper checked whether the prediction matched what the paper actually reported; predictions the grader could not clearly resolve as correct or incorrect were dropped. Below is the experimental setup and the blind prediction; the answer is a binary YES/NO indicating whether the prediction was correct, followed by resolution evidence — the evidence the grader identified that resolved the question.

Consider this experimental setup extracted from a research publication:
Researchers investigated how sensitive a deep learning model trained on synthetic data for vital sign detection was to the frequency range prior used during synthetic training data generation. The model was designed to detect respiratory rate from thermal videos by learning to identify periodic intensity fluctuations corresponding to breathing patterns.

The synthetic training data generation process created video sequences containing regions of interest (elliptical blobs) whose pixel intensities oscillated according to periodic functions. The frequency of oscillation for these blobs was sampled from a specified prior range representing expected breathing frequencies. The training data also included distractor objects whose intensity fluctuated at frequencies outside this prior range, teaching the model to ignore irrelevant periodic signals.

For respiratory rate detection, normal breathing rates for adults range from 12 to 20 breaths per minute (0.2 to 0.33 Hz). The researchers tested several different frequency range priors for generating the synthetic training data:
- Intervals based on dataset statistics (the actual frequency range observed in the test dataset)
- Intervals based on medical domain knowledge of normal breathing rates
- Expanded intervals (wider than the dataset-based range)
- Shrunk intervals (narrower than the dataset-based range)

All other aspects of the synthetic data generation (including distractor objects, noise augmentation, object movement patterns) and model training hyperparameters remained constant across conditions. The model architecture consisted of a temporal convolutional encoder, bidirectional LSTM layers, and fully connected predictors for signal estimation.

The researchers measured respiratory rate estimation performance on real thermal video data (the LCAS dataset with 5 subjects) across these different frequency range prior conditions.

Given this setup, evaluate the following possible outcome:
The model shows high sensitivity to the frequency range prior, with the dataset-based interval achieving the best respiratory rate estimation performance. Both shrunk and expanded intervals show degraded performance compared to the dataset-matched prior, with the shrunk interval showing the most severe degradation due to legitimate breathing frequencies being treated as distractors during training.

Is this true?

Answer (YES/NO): NO